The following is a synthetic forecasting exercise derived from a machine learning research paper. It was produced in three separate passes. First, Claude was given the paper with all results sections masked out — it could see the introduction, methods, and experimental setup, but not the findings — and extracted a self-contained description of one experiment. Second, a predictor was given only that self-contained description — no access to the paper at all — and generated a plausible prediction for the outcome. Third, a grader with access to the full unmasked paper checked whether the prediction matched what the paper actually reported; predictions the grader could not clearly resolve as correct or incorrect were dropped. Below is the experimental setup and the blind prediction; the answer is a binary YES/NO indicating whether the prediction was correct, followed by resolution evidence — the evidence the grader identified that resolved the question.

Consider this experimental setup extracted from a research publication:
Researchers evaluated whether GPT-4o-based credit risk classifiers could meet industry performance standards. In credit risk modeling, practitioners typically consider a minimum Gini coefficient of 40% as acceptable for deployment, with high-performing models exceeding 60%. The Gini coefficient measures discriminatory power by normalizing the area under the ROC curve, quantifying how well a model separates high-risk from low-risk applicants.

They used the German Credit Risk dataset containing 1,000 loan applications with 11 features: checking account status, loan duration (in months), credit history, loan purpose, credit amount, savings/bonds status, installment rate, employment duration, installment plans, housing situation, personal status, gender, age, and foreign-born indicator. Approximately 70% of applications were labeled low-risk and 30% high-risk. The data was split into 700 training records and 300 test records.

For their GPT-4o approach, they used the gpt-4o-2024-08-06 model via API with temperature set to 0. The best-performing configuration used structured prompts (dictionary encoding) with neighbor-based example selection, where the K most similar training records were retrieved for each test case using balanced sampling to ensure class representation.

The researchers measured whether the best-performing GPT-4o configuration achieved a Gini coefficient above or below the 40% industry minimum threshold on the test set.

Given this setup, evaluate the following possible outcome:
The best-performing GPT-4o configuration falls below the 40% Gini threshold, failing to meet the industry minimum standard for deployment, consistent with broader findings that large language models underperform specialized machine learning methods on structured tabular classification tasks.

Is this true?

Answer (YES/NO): NO